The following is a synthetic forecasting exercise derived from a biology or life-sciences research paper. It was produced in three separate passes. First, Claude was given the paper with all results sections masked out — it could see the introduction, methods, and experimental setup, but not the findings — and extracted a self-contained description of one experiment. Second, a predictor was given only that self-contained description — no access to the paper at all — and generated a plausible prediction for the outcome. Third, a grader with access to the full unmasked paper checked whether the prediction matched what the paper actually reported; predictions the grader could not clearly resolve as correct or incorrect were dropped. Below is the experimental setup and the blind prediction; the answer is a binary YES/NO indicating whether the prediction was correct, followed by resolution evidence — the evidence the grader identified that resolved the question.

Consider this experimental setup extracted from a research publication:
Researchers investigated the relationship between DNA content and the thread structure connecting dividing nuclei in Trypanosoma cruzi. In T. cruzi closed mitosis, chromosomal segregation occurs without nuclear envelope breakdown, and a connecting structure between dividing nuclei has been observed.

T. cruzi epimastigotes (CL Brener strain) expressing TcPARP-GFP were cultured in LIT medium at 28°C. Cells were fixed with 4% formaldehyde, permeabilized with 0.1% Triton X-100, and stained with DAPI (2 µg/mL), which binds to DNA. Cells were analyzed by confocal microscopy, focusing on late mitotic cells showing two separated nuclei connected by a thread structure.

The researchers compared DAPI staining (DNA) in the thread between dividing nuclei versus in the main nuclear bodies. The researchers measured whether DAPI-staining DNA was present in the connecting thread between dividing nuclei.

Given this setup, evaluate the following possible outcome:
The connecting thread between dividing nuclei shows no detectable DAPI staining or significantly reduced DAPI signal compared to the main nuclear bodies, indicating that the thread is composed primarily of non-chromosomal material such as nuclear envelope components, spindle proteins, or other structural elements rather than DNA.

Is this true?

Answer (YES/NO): YES